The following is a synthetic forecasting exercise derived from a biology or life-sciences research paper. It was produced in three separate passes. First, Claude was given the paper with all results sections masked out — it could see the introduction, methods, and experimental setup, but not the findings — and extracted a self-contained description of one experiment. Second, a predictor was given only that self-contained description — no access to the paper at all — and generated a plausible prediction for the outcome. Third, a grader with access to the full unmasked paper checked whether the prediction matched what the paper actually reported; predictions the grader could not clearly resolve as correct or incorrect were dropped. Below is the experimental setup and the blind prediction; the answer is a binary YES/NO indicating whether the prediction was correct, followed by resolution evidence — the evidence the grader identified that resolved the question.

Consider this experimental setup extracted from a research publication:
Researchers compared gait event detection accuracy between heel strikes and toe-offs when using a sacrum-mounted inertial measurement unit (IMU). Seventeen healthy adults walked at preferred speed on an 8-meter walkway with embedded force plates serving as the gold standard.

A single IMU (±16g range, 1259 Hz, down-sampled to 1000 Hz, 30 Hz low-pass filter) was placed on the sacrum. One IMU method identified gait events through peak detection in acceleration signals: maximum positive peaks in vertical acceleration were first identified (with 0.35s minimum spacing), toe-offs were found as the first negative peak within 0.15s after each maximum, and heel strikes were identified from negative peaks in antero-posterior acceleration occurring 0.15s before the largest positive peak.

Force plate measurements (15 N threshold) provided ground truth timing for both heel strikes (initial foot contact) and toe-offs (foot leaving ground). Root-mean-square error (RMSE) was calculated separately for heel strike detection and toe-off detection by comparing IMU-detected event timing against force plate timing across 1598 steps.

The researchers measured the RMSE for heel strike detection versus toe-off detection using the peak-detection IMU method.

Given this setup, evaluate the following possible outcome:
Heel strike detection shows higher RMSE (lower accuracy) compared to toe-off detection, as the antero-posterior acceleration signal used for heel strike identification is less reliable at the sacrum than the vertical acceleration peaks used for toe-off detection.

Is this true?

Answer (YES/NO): NO